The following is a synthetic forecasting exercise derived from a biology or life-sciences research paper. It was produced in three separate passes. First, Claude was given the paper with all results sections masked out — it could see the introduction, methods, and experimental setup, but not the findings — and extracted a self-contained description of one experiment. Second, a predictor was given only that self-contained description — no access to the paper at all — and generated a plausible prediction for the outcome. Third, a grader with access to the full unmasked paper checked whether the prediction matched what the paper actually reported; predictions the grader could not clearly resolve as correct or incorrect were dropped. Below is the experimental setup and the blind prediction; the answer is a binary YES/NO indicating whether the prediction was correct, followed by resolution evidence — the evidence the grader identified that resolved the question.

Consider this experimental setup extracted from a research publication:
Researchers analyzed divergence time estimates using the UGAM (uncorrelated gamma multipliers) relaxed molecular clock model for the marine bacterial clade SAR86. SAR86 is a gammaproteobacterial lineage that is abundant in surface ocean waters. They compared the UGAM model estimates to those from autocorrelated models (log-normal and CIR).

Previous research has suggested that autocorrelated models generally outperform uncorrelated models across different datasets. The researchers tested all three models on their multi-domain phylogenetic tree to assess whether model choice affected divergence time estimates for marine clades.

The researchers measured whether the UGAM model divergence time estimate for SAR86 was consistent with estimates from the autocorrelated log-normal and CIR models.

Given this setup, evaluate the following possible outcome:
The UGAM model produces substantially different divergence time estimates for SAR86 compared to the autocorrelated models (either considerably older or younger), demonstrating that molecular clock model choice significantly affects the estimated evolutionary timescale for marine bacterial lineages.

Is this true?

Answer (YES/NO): YES